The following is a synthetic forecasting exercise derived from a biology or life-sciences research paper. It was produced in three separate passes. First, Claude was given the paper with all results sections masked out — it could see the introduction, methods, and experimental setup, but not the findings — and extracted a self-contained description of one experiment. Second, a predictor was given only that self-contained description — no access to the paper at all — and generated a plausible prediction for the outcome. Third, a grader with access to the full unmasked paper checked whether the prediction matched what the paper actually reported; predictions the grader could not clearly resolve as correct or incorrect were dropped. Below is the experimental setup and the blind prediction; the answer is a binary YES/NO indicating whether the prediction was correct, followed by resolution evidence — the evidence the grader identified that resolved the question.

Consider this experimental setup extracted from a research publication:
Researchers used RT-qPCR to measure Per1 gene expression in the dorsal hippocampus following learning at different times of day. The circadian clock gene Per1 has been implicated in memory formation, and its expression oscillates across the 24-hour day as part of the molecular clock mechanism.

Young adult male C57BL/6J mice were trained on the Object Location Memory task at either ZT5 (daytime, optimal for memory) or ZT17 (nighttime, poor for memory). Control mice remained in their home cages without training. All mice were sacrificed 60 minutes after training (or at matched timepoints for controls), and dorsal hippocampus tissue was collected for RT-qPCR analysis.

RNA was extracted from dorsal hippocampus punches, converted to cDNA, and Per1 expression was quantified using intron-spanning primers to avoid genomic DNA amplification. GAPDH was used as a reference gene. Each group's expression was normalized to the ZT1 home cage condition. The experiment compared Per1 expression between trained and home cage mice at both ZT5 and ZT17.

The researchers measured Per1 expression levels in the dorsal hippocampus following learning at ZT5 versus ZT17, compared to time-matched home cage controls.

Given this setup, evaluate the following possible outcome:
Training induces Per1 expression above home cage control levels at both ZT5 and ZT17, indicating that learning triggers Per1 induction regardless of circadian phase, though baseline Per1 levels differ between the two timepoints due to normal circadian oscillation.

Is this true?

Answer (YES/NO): NO